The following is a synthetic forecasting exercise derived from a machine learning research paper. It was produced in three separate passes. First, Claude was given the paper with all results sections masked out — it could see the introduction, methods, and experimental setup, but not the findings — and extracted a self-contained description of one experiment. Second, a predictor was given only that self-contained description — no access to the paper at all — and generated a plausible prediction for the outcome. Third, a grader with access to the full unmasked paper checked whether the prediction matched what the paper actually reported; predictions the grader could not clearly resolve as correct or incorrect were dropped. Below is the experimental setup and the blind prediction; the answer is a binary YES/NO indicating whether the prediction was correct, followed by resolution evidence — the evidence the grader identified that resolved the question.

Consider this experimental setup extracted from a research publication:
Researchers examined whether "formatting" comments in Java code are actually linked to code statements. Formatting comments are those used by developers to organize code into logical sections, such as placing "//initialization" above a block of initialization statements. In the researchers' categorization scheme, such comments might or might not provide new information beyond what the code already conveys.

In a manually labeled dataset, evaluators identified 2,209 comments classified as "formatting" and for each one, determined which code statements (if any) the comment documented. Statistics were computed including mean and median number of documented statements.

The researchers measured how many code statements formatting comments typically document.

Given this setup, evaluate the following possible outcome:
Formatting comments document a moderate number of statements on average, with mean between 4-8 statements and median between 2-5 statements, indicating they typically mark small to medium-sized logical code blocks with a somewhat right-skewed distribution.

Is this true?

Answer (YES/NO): NO